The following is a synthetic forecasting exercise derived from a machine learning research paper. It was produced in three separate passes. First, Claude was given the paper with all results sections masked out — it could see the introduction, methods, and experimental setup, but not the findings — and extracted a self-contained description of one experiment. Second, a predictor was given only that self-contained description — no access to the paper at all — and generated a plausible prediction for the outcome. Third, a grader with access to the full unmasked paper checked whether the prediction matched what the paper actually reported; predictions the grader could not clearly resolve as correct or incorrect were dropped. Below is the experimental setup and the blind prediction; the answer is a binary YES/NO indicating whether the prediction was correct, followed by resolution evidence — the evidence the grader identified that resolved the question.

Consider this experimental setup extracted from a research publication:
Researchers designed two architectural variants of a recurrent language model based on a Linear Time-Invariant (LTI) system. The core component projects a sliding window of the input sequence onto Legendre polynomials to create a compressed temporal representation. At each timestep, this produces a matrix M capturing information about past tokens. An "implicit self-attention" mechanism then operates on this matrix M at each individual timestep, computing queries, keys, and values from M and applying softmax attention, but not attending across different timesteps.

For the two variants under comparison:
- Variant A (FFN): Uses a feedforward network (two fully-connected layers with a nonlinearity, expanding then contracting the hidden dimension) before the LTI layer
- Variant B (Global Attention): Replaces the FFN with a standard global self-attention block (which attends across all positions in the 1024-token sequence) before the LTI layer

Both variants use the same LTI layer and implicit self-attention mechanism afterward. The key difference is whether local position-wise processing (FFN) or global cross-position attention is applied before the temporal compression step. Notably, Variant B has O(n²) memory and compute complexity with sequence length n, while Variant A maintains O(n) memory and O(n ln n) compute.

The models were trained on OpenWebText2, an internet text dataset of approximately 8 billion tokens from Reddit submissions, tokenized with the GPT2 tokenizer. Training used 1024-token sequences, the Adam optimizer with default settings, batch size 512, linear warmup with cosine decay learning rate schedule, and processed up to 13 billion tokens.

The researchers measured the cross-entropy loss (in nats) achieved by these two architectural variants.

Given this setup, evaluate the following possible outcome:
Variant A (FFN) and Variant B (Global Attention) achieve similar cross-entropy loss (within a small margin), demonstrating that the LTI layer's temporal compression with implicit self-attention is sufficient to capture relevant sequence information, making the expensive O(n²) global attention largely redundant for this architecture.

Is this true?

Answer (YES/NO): NO